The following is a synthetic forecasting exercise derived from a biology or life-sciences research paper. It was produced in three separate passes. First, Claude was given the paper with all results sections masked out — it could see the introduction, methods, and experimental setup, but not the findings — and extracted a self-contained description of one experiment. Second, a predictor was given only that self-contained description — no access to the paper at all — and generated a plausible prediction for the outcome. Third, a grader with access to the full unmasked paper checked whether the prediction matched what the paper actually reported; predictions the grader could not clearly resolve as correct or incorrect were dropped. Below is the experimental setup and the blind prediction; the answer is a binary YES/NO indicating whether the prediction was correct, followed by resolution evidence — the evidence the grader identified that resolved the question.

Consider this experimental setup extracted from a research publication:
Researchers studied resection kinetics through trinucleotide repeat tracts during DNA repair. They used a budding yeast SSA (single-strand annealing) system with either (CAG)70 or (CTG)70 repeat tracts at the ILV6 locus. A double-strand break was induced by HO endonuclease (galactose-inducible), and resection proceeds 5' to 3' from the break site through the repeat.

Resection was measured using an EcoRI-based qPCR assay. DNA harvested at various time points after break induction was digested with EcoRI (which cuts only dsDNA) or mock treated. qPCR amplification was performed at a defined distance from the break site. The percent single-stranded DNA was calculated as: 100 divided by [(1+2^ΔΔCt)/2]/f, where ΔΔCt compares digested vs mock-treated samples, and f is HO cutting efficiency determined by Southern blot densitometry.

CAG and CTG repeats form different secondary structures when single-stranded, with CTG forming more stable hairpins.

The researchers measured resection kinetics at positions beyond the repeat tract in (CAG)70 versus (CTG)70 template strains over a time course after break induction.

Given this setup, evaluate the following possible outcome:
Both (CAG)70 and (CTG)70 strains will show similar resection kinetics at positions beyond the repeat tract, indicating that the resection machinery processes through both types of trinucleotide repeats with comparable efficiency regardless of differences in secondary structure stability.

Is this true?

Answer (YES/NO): NO